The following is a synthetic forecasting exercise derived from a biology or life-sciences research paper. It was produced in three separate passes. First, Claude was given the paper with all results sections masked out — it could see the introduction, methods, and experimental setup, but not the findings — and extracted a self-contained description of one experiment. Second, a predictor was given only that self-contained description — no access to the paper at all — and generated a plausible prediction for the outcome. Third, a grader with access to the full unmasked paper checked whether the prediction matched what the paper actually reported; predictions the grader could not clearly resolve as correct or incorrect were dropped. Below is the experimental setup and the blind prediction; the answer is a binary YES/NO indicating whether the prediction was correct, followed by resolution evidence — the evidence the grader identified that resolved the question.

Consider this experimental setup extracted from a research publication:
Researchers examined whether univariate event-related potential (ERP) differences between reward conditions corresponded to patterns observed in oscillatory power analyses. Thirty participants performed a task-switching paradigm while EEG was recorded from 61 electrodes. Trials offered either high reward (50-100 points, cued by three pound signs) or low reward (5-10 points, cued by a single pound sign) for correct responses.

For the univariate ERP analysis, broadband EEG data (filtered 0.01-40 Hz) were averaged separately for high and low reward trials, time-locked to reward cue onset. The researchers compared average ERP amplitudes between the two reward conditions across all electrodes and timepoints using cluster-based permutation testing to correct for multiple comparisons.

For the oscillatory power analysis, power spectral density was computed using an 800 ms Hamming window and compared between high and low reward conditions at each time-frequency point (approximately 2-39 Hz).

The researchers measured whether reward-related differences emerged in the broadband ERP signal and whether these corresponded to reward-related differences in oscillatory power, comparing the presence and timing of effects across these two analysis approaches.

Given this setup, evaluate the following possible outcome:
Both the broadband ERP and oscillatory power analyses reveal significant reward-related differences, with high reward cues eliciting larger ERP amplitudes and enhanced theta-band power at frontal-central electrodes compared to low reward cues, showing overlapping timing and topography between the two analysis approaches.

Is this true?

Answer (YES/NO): NO